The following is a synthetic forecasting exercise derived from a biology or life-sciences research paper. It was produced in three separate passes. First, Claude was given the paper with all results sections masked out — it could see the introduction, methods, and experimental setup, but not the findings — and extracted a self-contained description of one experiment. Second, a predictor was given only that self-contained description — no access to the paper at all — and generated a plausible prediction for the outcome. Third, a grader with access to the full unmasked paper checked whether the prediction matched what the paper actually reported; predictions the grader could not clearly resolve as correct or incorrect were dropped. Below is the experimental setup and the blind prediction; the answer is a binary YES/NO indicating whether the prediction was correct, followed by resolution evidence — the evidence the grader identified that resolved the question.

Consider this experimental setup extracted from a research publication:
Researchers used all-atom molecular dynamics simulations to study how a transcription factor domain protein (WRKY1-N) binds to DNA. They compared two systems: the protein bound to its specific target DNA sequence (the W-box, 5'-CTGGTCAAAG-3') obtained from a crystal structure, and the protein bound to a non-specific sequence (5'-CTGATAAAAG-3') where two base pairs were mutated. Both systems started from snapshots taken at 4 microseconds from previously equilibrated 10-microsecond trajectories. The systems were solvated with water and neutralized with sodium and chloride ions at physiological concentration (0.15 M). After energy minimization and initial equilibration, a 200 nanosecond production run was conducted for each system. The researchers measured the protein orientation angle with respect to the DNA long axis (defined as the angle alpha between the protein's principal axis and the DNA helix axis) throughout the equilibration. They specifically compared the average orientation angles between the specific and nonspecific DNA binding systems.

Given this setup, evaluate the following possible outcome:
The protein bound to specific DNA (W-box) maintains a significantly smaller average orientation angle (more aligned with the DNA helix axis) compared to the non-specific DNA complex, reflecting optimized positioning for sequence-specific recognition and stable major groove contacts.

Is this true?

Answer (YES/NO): NO